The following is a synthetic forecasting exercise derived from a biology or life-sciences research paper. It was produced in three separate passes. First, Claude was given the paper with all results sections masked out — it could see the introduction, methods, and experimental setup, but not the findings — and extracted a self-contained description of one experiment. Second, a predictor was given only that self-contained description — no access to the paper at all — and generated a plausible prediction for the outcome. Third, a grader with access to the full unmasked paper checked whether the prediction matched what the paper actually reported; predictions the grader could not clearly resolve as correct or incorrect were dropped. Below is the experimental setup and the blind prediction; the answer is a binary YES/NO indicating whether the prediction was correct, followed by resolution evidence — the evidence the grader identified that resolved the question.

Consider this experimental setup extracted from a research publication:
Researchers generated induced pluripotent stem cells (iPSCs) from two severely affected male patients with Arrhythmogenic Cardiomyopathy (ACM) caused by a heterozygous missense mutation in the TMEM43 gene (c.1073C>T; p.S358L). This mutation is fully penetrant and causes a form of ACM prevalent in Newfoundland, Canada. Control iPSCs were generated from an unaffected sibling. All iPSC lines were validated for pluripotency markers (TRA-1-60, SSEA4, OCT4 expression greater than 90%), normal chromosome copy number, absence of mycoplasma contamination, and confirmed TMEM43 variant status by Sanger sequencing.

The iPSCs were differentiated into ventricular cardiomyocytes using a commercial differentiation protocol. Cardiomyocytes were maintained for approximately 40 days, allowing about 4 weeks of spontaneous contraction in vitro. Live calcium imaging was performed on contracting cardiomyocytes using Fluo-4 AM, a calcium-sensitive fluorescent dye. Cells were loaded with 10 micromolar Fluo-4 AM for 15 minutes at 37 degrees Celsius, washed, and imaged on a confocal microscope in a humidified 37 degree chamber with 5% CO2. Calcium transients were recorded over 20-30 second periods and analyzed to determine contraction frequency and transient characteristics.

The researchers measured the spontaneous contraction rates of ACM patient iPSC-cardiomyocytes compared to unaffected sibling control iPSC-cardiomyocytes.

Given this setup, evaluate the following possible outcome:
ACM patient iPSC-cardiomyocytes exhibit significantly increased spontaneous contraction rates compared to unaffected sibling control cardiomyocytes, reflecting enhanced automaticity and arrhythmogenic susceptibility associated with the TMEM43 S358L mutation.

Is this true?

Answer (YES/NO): YES